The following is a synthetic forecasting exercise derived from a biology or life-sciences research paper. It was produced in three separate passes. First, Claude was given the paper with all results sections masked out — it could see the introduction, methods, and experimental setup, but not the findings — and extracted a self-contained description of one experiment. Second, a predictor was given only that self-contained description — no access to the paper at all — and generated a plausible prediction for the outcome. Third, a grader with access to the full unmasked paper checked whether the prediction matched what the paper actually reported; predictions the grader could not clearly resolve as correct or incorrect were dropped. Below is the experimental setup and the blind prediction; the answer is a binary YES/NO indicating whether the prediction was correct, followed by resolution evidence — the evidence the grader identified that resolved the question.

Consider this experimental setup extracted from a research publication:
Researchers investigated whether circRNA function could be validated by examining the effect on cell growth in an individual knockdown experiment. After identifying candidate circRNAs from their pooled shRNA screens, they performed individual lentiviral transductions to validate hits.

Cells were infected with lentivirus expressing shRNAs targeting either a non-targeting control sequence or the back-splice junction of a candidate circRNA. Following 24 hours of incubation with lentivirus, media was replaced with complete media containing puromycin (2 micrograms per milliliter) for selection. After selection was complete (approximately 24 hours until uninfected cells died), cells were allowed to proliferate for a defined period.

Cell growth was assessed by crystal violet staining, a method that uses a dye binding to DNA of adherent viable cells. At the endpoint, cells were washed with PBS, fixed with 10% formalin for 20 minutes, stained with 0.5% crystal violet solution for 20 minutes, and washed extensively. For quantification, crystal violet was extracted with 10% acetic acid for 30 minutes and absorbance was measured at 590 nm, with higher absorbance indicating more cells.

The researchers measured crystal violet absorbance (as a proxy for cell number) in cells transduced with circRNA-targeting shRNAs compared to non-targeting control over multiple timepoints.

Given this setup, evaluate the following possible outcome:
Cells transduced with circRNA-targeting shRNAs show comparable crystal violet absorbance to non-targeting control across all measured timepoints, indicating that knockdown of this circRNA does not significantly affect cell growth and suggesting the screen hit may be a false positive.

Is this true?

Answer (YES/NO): NO